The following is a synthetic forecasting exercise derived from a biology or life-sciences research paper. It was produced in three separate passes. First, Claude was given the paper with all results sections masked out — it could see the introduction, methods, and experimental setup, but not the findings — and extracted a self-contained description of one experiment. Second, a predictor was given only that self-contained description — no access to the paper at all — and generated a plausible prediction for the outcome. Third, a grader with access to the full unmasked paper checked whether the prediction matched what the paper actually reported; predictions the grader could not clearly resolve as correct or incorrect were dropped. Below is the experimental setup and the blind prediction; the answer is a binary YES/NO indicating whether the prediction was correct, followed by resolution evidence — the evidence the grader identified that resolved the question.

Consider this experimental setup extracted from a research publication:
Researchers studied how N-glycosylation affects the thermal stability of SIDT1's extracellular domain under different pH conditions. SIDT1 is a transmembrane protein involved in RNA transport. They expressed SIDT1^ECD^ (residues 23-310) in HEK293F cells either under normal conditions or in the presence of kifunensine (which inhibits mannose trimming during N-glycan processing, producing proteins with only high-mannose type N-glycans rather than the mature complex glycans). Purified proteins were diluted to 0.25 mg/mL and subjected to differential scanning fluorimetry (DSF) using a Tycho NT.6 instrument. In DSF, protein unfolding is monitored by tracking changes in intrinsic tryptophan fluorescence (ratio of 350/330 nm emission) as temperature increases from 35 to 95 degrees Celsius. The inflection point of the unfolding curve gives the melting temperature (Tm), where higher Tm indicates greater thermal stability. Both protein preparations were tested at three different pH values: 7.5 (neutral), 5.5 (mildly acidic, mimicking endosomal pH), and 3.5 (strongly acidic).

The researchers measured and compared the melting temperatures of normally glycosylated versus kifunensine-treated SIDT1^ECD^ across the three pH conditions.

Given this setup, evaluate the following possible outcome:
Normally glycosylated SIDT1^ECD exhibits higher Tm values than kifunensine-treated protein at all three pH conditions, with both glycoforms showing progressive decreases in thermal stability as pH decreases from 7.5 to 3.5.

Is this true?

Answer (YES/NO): NO